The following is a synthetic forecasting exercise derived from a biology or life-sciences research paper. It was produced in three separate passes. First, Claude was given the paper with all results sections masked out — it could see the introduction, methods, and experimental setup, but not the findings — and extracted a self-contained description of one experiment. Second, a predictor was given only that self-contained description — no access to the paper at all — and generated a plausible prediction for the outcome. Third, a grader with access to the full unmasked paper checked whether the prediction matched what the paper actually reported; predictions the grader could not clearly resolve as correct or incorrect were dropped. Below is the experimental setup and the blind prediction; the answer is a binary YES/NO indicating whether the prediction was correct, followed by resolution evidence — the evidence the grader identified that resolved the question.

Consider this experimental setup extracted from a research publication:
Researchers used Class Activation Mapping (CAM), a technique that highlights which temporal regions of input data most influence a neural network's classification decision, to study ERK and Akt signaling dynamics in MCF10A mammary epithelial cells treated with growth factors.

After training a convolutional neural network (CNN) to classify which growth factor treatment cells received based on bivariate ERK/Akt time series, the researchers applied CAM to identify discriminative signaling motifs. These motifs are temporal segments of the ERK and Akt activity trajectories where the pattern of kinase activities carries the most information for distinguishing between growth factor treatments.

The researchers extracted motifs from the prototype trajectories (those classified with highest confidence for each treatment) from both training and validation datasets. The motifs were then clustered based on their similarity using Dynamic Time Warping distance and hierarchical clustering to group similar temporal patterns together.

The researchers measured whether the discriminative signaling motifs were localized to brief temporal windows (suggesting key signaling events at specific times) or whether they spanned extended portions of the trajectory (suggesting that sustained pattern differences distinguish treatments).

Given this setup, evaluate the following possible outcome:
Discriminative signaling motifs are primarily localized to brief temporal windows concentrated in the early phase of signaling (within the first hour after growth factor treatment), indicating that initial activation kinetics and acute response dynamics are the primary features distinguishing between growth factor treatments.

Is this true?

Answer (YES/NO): NO